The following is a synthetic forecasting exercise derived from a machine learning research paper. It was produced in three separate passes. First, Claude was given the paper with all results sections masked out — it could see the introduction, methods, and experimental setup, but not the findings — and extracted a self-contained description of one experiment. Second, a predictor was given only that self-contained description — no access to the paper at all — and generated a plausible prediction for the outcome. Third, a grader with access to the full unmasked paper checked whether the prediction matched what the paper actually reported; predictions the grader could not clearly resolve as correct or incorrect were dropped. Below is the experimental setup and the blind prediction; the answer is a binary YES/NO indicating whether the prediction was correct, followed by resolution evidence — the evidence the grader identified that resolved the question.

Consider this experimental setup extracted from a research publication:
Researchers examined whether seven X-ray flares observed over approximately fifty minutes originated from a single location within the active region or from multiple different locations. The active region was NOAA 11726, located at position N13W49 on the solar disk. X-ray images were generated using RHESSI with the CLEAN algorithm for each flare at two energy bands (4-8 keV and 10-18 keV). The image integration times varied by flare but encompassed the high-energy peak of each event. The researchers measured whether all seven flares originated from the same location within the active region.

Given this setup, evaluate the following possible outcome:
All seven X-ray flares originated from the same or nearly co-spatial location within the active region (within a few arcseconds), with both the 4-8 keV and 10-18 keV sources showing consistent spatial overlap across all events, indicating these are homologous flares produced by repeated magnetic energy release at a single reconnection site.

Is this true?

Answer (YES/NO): NO